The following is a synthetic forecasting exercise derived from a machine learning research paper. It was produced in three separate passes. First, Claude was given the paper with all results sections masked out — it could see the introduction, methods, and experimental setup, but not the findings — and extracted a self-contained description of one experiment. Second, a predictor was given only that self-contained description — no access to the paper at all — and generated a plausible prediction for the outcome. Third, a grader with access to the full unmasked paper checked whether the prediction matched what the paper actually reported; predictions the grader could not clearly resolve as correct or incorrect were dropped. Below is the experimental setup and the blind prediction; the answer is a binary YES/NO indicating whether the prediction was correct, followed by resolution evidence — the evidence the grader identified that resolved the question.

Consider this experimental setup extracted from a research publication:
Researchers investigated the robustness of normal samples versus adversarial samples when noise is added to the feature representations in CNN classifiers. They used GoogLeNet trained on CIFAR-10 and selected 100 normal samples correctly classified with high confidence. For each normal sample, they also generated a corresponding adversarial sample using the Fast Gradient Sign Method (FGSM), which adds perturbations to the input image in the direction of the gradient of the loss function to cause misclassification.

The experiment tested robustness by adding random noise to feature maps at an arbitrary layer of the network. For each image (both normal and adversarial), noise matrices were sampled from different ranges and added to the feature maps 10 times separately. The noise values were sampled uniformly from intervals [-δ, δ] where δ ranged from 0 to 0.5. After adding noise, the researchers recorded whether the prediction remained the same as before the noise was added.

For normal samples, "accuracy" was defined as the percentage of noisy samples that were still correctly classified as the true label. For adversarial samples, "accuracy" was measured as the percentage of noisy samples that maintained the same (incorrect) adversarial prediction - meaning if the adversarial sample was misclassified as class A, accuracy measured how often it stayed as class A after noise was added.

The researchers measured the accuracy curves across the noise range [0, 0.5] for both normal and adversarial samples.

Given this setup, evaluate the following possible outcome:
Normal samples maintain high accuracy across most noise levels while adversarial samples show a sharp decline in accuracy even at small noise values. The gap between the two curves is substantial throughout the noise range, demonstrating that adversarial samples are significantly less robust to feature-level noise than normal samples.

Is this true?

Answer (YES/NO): YES